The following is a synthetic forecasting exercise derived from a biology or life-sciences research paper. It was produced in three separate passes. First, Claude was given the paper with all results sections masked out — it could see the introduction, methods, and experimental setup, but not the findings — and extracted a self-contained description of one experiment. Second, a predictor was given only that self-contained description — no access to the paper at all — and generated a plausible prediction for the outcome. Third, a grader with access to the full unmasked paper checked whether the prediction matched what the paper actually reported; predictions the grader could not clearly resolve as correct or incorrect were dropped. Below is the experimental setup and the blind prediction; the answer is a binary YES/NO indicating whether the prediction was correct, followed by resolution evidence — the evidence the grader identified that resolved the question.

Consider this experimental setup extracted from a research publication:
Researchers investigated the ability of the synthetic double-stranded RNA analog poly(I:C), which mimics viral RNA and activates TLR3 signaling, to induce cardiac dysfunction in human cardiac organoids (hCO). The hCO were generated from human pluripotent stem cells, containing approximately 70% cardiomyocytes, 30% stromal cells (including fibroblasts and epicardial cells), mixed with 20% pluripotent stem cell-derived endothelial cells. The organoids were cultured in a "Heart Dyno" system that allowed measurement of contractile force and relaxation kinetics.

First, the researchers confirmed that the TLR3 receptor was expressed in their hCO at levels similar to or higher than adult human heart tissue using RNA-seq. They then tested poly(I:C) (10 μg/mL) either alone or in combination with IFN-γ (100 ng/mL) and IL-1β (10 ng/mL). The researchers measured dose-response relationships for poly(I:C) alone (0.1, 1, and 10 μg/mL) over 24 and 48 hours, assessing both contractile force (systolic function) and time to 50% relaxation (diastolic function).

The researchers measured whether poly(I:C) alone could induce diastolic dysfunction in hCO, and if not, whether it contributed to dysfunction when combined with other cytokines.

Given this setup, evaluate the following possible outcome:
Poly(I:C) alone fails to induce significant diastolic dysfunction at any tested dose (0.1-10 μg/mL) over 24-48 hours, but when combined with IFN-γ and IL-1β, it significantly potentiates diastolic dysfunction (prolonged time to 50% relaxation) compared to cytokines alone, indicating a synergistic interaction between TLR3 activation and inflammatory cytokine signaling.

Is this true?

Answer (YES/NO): NO